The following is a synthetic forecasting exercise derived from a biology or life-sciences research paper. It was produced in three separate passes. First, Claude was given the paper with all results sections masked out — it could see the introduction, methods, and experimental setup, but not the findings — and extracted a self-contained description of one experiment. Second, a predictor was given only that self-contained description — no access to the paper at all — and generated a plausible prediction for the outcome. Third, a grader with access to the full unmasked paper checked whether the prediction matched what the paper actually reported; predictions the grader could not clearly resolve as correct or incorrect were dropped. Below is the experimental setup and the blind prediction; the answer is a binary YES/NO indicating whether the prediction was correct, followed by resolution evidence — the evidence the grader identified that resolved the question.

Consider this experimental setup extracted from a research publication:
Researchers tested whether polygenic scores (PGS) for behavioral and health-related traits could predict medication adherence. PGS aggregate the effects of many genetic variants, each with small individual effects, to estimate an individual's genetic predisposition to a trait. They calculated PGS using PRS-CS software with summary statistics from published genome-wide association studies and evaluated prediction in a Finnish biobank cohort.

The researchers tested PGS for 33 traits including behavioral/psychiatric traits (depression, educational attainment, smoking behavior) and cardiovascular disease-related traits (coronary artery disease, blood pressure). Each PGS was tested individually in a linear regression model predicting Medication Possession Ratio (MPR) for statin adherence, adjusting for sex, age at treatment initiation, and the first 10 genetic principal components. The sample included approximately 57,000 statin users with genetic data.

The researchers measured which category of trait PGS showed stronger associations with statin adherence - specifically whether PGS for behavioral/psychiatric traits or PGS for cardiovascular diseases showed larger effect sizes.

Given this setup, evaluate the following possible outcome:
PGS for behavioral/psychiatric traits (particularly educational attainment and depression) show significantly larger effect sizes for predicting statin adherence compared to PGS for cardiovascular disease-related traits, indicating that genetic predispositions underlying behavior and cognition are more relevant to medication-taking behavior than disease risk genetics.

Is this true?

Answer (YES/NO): NO